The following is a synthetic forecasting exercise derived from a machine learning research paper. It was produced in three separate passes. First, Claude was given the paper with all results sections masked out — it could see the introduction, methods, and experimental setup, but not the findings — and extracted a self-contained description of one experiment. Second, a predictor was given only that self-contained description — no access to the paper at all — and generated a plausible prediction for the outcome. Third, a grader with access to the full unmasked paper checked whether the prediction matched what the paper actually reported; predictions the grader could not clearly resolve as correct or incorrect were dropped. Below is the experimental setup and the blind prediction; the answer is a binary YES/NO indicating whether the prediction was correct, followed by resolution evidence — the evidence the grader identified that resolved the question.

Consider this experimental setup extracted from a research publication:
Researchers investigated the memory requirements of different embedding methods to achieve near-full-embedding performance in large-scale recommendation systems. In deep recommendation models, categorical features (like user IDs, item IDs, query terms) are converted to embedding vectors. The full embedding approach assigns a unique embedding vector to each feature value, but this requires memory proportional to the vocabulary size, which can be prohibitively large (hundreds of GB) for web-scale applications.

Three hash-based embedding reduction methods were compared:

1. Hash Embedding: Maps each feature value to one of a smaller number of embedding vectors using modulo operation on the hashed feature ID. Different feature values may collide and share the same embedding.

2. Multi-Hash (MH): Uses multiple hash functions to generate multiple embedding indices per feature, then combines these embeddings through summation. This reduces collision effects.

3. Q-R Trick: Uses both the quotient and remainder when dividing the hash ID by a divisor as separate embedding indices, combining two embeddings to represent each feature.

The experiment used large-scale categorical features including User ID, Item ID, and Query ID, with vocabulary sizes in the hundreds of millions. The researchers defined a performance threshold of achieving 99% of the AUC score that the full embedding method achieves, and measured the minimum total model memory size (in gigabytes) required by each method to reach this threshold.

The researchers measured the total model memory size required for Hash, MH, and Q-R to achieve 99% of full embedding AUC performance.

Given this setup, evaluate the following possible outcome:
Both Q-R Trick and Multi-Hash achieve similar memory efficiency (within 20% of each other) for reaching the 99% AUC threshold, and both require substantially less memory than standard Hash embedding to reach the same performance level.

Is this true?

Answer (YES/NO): YES